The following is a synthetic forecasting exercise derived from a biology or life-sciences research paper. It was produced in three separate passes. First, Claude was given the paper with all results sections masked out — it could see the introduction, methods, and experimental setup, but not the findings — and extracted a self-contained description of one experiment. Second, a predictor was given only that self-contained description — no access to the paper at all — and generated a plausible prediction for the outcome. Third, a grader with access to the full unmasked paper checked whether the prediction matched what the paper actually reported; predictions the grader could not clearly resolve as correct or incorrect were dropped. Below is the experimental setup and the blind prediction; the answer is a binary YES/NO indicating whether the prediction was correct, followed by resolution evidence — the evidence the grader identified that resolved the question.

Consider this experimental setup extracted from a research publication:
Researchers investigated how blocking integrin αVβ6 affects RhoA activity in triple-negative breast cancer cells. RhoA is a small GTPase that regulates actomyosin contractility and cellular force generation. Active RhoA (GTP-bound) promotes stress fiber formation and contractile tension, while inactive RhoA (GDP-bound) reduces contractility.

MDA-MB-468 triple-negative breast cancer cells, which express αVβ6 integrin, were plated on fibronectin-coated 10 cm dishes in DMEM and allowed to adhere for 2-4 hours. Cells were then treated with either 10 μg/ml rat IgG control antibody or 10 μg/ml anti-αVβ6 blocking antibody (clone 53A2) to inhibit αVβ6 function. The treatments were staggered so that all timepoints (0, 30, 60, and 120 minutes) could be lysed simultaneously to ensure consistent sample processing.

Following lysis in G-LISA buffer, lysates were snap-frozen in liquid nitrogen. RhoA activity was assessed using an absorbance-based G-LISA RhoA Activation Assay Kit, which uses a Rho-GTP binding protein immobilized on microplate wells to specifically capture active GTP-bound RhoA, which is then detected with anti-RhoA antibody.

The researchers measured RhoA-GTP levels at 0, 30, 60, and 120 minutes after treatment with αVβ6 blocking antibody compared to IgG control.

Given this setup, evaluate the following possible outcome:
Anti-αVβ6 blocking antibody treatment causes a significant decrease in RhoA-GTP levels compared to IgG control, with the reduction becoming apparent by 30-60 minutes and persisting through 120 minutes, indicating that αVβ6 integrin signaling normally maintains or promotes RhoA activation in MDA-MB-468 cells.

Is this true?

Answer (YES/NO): YES